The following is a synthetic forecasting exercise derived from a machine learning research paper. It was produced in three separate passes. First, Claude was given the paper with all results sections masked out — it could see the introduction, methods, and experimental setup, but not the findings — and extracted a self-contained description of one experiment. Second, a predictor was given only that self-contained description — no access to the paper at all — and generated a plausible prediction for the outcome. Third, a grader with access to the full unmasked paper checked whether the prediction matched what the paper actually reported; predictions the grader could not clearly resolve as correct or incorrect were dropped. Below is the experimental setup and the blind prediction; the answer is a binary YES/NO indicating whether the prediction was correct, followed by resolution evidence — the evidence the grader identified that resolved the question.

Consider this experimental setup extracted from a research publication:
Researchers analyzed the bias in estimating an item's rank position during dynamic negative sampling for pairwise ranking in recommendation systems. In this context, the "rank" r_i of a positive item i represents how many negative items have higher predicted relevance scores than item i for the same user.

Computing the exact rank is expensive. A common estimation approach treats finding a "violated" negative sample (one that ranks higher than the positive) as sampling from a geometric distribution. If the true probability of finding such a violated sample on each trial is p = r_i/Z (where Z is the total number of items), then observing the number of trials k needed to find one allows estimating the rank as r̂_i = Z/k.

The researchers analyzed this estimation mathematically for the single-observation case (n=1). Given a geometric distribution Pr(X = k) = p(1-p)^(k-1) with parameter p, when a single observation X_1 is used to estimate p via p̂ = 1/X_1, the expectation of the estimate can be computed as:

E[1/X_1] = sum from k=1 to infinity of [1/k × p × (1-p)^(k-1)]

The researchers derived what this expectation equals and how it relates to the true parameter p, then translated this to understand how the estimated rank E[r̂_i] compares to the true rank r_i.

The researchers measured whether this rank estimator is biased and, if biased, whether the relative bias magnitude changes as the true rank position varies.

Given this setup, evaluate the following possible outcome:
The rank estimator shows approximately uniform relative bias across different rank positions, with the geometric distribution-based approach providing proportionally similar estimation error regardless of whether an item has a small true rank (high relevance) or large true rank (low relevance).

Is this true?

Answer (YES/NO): NO